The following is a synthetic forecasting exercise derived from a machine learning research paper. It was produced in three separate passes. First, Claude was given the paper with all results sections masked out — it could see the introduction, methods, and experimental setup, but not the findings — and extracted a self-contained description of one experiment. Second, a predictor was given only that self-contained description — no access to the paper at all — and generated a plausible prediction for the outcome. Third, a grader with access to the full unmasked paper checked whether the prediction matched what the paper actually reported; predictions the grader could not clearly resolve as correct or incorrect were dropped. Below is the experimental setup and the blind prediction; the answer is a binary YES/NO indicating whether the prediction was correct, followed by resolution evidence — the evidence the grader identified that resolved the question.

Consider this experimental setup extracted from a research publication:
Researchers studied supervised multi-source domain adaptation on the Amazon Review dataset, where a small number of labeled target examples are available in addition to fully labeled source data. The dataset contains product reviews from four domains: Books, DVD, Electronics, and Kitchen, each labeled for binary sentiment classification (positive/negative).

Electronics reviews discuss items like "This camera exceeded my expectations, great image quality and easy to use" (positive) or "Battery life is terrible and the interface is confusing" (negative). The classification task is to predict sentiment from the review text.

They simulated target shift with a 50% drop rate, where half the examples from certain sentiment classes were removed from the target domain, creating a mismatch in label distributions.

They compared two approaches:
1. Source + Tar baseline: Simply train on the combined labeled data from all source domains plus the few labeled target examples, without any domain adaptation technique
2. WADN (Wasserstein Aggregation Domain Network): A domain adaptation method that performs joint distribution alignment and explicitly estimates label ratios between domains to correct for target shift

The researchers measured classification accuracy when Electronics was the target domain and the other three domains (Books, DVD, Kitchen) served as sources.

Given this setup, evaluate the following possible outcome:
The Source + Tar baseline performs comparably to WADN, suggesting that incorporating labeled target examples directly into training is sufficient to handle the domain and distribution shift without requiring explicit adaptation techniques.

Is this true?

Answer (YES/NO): YES